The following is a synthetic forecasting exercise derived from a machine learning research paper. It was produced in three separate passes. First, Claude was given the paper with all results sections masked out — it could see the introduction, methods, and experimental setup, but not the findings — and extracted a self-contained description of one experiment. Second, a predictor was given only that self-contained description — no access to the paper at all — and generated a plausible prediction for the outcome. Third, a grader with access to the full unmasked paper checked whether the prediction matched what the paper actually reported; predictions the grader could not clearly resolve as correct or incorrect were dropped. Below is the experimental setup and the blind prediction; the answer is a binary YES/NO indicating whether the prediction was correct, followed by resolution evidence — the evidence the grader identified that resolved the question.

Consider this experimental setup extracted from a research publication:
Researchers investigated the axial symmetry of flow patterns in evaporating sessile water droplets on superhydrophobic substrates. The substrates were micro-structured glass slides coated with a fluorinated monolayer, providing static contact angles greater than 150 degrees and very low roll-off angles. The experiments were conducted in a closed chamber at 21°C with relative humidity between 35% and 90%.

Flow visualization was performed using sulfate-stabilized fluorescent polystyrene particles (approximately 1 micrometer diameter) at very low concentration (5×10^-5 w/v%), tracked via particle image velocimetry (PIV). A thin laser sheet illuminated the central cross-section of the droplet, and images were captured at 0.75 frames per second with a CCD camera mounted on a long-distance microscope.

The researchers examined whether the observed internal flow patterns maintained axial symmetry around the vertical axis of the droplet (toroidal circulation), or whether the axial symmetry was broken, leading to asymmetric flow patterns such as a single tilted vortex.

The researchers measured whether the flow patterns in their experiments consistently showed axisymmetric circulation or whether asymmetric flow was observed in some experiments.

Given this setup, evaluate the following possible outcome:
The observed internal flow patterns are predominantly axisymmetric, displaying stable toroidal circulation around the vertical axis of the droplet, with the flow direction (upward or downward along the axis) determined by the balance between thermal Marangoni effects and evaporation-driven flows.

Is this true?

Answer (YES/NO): NO